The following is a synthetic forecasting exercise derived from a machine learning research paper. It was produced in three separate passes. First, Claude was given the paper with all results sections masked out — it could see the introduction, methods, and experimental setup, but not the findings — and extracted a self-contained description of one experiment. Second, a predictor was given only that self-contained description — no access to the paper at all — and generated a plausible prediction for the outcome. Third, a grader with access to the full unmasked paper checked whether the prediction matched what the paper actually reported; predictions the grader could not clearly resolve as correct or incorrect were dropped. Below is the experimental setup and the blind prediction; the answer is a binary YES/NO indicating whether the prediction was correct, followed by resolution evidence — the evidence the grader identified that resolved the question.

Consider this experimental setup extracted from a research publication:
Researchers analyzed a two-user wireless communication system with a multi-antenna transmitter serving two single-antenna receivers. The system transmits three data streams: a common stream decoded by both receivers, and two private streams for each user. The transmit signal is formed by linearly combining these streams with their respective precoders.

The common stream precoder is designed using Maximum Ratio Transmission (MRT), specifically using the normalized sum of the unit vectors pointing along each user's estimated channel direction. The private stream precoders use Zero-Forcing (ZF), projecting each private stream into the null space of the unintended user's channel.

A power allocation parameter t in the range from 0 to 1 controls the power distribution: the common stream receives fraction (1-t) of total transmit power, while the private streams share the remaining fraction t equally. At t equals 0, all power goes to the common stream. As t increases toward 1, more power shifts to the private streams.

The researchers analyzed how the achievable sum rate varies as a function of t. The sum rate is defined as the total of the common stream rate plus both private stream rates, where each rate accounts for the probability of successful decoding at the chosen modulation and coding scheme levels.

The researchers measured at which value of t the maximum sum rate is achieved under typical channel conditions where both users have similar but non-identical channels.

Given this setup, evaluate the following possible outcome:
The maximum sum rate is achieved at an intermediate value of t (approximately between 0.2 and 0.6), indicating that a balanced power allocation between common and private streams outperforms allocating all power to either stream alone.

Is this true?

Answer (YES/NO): YES